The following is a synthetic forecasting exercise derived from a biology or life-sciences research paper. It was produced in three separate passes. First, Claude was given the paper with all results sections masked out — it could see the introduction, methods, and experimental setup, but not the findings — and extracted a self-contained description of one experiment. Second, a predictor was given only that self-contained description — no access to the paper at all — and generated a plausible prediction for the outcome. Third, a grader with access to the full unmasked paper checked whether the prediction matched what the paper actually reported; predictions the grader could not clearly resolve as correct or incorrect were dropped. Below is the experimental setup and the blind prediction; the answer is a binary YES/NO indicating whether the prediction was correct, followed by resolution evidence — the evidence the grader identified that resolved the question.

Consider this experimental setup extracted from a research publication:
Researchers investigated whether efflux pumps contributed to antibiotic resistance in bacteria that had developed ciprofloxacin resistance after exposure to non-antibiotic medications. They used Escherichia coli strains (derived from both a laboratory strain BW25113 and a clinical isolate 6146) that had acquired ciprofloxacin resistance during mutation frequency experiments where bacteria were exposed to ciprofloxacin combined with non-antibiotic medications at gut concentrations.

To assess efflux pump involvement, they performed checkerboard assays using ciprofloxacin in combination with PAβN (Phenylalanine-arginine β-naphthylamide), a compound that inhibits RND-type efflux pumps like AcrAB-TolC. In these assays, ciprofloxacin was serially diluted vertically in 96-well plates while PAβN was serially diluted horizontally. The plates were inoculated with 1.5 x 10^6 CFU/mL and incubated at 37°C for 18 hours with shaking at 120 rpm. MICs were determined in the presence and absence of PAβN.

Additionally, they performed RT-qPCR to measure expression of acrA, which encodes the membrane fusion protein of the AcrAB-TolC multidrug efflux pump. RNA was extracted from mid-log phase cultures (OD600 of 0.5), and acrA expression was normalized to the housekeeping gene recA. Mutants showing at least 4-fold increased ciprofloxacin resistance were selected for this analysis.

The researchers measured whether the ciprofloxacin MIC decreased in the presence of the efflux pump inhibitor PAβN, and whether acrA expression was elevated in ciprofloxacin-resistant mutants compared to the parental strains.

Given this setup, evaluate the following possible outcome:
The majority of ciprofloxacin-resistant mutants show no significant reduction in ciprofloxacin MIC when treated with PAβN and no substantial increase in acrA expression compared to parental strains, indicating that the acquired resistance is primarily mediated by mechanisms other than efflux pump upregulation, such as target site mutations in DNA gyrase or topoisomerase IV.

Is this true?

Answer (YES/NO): NO